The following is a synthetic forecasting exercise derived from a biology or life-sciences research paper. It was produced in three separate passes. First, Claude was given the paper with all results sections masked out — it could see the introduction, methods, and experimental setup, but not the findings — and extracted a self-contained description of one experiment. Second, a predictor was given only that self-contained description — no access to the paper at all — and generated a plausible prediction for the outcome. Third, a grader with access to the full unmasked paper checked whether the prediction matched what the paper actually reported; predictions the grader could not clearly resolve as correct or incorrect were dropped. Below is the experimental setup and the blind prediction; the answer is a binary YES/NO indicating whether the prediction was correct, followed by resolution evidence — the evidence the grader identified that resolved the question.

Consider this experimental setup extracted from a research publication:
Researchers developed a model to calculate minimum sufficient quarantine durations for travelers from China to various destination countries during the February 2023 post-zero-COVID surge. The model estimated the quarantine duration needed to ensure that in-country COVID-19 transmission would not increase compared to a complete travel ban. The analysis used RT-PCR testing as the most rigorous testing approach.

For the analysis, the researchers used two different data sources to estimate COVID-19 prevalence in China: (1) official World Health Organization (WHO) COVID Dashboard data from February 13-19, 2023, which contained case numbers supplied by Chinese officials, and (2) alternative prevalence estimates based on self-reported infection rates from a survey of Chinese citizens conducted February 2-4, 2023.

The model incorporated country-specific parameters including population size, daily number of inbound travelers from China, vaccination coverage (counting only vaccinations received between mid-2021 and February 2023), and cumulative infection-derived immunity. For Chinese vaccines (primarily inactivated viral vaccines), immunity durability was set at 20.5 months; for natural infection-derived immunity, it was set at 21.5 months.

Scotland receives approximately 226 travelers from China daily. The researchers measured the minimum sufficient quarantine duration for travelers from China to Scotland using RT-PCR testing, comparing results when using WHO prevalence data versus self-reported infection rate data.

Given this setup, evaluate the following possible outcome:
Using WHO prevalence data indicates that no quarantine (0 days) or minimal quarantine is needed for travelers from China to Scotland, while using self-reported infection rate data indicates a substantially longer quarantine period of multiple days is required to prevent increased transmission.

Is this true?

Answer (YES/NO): YES